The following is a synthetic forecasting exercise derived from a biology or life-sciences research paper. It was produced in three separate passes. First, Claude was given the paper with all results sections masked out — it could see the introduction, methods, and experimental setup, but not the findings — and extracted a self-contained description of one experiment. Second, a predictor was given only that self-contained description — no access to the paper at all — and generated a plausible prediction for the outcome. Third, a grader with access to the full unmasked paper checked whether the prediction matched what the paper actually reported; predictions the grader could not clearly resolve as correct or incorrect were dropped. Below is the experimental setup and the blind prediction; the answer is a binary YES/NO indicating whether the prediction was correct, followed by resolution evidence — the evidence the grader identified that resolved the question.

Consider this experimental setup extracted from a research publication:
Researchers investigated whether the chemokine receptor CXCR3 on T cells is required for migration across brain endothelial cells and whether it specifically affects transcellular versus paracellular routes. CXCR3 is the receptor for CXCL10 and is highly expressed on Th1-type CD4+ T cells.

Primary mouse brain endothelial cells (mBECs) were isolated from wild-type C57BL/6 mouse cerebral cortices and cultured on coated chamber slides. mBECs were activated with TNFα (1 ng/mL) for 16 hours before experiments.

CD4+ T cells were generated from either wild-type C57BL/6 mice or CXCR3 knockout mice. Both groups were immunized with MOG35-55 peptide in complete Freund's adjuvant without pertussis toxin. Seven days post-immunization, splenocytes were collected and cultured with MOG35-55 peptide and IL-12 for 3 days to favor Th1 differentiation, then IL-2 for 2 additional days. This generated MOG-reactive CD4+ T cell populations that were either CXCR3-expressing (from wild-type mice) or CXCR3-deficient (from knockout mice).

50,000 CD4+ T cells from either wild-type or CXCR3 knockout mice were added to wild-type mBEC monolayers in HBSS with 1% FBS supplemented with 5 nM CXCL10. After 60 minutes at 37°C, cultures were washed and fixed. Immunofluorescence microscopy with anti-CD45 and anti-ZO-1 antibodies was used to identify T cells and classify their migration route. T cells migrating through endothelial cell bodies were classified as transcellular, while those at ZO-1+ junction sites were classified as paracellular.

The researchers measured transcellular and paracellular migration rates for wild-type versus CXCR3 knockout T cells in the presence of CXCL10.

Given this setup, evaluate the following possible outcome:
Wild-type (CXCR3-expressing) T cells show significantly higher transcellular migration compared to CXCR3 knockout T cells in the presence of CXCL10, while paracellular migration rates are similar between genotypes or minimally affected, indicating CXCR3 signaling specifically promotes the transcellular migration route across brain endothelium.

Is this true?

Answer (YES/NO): YES